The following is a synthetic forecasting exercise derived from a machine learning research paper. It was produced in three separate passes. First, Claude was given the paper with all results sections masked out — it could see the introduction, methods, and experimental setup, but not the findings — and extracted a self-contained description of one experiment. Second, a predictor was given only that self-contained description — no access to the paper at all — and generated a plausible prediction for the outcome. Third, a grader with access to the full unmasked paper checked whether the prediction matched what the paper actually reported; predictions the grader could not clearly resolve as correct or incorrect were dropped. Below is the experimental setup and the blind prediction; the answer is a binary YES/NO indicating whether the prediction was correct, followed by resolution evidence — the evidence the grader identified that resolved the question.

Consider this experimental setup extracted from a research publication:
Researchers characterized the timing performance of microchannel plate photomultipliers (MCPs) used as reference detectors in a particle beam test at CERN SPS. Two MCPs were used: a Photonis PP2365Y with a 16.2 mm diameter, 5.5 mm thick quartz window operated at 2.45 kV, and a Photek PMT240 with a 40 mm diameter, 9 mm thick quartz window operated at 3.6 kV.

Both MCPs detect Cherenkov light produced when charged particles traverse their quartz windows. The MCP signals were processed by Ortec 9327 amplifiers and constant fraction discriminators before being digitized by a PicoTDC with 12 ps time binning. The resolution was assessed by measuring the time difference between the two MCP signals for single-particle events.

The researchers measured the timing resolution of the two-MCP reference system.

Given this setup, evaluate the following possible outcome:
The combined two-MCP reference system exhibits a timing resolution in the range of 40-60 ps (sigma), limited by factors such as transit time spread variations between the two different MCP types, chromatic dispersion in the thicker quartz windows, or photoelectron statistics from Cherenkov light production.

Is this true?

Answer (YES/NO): NO